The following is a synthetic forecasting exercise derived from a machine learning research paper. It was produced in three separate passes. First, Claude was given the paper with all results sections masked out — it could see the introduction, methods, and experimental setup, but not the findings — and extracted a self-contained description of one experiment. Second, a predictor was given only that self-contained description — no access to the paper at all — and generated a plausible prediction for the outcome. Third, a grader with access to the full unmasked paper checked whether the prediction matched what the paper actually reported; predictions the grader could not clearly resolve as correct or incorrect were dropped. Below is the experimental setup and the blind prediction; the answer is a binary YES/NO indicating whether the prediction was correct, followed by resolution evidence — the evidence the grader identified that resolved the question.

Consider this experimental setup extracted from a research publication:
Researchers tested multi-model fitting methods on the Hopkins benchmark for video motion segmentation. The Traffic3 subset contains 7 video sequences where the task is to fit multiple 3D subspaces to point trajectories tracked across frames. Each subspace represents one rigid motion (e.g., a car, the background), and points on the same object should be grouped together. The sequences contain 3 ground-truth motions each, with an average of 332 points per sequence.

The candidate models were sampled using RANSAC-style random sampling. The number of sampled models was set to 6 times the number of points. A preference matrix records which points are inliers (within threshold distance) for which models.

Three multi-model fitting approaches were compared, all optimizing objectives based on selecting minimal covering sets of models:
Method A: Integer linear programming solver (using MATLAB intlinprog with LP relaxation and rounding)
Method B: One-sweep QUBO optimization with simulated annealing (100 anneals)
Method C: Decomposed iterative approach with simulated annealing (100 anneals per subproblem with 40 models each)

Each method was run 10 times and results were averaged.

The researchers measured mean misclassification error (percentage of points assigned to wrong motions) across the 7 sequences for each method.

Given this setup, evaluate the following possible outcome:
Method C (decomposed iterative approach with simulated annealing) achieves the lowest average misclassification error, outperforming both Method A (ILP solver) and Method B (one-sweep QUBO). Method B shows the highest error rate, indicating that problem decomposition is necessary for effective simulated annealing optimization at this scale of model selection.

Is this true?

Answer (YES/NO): NO